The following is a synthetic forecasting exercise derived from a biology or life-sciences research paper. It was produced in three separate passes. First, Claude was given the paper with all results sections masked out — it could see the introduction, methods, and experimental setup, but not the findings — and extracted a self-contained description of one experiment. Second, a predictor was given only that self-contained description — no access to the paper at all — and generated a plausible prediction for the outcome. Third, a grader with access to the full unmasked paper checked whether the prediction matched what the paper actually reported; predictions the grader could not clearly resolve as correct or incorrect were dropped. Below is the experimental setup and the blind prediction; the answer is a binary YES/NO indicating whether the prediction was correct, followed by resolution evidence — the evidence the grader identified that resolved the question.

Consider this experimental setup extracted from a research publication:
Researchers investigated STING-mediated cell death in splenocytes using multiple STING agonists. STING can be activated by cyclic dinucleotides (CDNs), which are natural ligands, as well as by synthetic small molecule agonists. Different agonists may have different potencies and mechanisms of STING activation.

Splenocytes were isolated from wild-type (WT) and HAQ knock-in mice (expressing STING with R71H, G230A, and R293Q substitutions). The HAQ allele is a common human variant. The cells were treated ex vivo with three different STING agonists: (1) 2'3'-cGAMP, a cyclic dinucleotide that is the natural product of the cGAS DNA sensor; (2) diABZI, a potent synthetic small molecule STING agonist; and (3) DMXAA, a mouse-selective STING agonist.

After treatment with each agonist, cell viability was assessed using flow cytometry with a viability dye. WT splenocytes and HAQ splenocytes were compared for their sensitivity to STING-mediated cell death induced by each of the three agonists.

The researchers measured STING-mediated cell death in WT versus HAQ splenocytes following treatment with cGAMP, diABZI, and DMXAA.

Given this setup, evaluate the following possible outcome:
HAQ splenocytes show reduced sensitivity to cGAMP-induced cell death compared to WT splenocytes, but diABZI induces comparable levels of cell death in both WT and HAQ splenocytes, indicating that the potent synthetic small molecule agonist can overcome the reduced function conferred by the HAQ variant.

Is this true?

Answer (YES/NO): NO